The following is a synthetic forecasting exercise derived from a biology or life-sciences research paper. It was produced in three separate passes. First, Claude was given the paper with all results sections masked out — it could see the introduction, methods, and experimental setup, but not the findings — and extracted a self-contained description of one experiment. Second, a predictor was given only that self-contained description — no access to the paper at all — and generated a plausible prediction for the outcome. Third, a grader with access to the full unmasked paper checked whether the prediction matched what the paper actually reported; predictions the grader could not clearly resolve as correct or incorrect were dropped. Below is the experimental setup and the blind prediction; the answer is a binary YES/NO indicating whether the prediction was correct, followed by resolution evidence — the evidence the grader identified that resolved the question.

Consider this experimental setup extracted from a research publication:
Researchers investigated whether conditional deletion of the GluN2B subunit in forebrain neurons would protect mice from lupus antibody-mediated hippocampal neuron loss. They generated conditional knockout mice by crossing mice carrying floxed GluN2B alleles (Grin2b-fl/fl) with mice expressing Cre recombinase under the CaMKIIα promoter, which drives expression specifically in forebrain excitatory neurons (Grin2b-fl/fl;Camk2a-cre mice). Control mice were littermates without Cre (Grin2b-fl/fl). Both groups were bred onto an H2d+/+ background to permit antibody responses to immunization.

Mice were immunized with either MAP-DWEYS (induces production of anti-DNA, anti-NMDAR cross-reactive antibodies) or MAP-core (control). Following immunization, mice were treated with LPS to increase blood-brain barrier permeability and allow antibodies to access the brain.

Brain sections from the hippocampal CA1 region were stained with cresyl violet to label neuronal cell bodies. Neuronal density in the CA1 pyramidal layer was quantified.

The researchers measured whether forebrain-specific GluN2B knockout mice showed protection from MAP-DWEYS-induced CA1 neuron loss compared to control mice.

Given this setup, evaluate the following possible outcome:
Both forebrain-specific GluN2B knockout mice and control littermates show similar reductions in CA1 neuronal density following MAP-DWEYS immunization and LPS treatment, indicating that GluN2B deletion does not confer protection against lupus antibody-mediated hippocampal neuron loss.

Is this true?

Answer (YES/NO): YES